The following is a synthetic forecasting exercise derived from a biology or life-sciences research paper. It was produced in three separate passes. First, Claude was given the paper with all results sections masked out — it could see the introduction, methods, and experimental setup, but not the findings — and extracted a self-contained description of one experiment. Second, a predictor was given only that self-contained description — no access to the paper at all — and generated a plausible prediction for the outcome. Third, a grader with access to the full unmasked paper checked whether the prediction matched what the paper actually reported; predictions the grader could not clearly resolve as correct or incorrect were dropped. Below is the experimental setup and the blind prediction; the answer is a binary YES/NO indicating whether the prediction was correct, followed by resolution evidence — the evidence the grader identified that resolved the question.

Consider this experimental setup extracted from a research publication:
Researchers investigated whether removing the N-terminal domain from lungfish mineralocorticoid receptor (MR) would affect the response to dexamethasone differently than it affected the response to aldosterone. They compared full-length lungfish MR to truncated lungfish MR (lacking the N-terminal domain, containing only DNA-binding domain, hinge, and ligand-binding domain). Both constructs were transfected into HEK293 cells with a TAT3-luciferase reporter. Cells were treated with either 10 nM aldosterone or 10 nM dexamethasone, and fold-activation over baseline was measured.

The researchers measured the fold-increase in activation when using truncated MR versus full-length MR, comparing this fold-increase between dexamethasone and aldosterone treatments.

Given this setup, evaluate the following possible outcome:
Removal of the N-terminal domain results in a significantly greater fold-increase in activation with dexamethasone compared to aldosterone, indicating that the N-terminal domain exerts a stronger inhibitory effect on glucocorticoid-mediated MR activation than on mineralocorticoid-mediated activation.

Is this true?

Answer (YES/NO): YES